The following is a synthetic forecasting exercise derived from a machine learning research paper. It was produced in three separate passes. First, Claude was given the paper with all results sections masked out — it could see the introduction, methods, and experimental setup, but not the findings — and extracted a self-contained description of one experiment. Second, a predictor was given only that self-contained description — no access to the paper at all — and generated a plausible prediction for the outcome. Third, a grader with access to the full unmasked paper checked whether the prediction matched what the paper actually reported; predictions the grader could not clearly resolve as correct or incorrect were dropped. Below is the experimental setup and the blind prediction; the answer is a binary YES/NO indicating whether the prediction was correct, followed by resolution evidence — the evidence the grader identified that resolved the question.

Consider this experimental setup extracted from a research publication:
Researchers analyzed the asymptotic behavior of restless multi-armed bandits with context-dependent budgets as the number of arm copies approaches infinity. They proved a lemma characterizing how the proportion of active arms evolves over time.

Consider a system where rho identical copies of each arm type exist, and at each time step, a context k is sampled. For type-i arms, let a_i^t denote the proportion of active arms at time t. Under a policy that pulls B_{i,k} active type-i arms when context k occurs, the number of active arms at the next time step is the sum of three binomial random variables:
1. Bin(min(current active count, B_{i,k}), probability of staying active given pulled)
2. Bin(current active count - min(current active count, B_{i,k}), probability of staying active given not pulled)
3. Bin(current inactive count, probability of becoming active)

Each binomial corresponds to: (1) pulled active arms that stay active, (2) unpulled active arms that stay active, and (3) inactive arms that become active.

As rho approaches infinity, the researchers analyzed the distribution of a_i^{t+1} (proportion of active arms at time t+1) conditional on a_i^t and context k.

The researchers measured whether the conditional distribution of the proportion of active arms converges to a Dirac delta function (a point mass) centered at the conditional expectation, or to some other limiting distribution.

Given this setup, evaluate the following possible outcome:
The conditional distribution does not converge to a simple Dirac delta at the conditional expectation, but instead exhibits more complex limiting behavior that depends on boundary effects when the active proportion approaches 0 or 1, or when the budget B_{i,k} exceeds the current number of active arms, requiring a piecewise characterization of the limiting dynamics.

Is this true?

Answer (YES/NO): NO